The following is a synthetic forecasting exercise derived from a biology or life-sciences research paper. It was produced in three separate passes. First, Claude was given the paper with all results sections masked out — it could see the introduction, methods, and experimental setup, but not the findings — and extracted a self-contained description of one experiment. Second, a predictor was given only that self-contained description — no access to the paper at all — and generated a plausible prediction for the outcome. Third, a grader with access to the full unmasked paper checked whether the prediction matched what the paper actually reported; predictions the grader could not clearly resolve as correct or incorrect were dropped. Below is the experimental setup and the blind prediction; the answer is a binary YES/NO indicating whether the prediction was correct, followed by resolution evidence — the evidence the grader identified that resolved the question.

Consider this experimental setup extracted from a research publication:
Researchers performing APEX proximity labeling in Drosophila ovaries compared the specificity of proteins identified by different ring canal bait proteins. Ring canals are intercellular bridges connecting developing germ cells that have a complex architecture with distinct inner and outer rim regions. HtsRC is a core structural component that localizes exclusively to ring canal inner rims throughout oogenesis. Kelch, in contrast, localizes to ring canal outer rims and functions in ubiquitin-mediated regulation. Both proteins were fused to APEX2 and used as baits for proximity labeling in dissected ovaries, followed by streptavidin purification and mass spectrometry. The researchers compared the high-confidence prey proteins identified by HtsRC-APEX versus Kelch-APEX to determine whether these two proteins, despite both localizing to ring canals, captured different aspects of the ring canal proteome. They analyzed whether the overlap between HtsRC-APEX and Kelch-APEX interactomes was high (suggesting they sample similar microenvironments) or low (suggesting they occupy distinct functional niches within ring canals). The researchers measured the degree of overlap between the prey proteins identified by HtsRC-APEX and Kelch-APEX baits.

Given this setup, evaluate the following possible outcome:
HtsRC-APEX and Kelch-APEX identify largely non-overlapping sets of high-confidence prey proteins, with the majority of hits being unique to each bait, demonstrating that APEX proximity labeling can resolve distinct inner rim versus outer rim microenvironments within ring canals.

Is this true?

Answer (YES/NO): NO